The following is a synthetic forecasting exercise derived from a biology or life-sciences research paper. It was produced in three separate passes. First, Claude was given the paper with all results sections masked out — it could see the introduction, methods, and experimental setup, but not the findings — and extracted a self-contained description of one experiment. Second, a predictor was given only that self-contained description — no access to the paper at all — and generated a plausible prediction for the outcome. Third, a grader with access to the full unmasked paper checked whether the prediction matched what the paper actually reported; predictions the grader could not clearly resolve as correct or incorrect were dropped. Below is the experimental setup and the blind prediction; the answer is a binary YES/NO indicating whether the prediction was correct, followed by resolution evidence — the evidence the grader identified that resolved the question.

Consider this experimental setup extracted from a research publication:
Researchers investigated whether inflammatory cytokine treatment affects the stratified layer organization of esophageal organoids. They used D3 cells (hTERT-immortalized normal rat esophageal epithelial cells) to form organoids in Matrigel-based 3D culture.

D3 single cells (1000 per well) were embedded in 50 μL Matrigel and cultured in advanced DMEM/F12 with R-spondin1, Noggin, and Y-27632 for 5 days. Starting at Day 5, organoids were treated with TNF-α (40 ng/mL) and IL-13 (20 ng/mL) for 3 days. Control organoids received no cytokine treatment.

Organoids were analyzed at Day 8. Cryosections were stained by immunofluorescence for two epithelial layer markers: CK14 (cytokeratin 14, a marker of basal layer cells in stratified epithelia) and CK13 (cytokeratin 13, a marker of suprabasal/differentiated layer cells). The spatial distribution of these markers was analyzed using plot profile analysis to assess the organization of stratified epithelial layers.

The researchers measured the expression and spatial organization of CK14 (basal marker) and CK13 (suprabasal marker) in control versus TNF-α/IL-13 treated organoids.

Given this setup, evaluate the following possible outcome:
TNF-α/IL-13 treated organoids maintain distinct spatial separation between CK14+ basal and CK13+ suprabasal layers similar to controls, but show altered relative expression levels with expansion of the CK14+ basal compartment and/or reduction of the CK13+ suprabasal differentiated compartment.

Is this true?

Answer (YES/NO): NO